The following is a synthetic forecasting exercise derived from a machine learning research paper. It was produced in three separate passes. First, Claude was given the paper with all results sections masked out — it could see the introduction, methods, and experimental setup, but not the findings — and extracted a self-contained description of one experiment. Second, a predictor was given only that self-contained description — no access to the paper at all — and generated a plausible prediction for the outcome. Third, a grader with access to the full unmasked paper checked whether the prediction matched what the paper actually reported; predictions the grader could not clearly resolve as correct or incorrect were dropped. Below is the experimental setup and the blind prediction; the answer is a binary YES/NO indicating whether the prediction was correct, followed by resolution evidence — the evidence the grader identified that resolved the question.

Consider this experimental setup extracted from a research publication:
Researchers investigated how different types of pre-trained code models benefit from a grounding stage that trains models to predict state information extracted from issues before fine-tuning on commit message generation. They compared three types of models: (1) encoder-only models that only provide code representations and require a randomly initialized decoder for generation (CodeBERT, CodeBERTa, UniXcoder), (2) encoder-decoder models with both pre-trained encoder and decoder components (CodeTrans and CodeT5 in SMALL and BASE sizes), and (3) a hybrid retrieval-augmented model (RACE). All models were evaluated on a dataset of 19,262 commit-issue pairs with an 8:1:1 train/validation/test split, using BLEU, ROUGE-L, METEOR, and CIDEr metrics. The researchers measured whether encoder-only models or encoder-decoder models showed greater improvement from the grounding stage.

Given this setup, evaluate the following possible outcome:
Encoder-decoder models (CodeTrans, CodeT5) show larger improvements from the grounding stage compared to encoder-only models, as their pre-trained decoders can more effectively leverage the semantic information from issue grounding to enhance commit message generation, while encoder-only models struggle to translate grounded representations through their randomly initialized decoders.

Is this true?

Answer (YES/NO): YES